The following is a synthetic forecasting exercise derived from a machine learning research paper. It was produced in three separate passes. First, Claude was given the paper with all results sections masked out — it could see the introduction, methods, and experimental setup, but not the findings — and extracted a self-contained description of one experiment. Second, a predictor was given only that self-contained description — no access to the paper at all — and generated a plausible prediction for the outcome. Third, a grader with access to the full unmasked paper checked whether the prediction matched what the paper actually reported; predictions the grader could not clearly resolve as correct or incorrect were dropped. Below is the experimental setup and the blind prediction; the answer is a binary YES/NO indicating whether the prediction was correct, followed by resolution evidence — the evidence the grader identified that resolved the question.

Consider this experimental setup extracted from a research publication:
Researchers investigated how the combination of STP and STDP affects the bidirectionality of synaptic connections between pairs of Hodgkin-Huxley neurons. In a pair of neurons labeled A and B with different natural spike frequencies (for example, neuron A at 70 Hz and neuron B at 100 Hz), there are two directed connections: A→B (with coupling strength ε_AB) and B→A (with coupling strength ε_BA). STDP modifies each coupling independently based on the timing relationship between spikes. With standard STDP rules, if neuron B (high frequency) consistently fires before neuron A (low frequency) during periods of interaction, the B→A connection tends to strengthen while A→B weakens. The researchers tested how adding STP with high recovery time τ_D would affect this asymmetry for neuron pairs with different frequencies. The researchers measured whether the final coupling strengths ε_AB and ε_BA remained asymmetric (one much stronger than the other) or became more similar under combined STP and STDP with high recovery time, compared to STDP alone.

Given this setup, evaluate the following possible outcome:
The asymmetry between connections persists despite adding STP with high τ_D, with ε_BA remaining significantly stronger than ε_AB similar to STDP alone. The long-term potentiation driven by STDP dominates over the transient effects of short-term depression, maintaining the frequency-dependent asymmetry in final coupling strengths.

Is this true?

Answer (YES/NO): NO